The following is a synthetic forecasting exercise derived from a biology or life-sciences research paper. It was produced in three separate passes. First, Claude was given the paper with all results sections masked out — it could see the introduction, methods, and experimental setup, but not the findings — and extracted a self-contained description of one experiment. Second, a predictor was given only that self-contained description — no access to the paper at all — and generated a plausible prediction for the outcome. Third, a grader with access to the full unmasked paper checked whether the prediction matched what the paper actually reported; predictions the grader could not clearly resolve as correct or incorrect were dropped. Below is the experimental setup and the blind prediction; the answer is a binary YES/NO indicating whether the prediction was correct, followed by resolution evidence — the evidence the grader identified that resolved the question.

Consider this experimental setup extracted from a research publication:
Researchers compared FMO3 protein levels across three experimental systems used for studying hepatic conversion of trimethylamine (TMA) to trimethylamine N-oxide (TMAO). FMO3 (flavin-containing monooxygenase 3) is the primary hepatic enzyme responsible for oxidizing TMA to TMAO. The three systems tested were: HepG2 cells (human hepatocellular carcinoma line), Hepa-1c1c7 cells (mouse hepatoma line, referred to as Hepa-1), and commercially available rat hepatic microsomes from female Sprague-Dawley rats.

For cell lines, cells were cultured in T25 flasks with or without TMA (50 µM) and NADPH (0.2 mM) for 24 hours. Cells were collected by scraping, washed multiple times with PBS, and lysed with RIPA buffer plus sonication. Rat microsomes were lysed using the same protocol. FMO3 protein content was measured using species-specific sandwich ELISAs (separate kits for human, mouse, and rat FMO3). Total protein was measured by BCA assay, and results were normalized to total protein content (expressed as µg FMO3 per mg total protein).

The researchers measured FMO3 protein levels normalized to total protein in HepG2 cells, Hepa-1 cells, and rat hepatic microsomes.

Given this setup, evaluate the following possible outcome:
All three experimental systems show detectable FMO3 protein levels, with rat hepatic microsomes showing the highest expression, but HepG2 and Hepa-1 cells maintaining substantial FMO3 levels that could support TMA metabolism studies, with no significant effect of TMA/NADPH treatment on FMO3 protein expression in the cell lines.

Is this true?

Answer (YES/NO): NO